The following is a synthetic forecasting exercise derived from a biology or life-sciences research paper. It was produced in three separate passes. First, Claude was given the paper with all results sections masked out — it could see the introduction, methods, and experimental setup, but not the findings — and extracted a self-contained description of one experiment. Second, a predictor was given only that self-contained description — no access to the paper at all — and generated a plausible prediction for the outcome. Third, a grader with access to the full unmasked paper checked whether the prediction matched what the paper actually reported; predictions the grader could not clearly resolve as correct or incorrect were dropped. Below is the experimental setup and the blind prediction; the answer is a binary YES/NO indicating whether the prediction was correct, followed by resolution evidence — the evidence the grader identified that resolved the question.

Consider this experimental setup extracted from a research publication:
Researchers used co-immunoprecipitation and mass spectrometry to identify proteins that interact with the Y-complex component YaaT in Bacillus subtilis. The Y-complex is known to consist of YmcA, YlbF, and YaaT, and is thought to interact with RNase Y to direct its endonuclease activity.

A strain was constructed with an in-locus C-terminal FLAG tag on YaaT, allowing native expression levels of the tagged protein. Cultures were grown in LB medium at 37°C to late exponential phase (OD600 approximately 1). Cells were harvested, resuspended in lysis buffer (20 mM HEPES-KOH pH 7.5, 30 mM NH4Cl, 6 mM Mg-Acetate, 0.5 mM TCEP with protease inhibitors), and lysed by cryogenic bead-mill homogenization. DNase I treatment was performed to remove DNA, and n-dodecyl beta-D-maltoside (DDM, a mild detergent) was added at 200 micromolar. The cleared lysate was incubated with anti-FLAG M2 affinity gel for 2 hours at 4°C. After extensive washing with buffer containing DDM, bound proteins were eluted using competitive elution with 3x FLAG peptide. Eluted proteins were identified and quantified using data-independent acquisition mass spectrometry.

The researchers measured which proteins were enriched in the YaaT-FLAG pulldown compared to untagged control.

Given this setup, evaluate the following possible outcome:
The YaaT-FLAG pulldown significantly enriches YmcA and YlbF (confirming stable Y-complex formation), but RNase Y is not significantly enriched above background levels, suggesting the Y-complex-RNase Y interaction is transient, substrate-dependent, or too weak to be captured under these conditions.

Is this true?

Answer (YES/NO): NO